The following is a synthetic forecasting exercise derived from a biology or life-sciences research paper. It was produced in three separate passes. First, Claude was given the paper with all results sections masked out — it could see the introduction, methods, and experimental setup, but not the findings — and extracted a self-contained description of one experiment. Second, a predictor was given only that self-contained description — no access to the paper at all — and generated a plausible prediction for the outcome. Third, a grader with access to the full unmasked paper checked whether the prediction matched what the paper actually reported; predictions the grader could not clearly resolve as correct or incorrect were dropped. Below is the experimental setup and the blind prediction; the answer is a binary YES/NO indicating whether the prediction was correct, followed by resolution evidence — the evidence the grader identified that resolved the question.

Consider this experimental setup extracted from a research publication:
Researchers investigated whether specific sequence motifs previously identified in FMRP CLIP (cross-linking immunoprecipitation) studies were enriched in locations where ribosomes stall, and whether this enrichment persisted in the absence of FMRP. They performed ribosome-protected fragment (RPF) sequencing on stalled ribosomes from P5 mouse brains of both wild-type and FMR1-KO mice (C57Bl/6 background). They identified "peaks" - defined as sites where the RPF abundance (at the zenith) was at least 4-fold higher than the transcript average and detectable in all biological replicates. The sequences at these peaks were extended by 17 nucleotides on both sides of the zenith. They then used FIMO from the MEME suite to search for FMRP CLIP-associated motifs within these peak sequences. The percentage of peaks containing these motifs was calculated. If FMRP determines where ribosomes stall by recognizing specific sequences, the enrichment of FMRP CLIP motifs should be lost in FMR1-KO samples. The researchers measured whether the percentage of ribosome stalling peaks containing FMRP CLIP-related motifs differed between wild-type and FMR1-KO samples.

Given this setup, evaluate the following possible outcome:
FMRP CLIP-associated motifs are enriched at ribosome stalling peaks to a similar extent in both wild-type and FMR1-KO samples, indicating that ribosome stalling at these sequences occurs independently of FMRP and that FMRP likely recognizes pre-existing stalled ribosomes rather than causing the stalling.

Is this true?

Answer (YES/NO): YES